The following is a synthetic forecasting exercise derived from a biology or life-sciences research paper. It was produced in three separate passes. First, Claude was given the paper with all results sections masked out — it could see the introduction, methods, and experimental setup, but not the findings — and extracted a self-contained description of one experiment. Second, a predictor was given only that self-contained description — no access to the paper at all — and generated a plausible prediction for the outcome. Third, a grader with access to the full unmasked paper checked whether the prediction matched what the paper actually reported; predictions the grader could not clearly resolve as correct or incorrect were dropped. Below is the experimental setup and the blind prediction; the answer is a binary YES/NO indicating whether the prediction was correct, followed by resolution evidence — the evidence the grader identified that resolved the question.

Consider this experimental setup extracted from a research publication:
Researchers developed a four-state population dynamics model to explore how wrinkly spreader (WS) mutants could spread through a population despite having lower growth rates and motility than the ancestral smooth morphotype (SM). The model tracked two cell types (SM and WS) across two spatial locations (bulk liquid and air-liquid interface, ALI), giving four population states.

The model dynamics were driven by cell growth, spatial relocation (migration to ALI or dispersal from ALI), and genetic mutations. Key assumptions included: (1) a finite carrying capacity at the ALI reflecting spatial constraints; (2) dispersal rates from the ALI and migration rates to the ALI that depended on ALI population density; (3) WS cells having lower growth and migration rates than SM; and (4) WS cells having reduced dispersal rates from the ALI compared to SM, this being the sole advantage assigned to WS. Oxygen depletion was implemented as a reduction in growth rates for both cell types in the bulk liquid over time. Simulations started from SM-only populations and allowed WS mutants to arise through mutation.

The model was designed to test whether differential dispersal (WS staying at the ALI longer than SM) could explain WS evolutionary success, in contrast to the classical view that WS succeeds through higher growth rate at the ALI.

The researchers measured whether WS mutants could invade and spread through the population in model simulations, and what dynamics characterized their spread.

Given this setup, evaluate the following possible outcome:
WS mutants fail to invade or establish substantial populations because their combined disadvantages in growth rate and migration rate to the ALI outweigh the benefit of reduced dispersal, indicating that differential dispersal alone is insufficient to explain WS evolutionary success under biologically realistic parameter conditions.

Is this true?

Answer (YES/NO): NO